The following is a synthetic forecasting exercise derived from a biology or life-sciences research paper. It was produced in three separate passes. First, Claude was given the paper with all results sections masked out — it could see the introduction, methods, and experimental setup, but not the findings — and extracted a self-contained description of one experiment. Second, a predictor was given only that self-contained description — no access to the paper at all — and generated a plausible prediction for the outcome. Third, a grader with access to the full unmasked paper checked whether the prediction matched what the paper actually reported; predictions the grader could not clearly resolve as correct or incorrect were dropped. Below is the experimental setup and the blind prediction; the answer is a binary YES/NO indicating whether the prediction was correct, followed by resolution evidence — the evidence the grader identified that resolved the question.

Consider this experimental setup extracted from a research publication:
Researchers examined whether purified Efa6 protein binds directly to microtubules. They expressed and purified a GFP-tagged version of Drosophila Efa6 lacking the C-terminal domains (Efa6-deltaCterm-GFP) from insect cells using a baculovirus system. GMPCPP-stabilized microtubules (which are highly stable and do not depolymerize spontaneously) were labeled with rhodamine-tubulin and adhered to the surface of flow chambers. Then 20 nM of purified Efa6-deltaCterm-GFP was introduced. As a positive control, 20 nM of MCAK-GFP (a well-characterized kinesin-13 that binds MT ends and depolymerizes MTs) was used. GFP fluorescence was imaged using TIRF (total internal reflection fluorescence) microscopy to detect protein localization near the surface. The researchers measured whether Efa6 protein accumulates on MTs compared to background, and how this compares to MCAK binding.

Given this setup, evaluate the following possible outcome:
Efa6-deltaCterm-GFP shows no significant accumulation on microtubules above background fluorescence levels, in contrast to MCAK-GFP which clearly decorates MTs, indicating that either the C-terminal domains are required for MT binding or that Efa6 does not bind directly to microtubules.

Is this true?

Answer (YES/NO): NO